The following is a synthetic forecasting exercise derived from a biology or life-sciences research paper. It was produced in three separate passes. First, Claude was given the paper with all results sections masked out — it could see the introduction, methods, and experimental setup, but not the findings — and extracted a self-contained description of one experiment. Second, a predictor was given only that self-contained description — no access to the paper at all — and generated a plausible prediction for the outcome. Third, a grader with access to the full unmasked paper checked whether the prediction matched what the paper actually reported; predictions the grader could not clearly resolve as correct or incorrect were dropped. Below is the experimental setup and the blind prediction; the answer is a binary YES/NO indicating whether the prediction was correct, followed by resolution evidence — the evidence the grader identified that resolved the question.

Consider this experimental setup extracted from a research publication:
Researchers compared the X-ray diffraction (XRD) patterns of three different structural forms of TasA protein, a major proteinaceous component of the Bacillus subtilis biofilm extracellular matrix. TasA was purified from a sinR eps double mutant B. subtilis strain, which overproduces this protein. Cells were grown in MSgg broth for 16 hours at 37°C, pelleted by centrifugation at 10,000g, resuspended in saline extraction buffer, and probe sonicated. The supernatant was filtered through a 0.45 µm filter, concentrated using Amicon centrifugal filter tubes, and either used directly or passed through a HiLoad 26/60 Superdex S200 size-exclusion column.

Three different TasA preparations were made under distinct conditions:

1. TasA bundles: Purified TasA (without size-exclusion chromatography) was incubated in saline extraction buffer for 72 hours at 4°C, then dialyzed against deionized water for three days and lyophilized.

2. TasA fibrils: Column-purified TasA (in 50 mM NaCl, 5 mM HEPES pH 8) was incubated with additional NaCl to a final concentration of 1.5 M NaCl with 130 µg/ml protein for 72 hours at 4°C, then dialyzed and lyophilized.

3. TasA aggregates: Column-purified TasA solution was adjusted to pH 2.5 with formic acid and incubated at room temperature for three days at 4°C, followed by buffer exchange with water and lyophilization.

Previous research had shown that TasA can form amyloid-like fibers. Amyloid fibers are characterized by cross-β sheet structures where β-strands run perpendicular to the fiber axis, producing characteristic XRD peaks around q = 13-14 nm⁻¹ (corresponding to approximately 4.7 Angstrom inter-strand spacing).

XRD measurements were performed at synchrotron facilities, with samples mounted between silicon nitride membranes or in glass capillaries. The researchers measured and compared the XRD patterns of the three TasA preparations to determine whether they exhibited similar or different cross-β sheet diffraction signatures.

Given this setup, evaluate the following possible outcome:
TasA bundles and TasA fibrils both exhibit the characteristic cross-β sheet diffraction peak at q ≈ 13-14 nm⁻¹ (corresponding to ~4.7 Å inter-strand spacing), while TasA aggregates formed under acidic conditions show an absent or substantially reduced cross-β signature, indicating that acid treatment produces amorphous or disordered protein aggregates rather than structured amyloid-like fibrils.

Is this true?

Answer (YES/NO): NO